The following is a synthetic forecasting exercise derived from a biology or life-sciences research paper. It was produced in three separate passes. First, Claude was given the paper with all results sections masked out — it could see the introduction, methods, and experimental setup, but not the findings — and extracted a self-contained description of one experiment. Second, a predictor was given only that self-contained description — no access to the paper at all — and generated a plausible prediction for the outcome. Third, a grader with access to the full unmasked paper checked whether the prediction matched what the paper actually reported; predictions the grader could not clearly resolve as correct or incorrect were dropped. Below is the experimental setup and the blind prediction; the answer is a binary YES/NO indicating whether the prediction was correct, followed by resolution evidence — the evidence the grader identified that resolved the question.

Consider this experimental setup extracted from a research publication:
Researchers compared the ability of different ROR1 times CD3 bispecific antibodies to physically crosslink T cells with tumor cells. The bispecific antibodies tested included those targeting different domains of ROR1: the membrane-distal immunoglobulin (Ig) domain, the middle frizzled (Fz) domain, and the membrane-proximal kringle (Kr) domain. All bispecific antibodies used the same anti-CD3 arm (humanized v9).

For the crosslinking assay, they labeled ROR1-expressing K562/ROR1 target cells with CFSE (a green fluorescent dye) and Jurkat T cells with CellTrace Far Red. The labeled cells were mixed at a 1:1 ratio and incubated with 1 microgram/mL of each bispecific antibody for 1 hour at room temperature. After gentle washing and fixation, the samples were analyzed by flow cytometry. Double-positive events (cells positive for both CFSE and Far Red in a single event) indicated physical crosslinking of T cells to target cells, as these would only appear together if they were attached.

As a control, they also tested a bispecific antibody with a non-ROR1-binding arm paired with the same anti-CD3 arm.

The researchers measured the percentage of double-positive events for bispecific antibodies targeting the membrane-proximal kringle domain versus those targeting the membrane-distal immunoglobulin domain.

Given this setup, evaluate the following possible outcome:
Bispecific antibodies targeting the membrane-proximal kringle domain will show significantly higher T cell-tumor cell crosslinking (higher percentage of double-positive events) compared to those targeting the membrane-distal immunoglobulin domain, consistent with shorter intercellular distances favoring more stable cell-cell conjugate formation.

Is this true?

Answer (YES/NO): NO